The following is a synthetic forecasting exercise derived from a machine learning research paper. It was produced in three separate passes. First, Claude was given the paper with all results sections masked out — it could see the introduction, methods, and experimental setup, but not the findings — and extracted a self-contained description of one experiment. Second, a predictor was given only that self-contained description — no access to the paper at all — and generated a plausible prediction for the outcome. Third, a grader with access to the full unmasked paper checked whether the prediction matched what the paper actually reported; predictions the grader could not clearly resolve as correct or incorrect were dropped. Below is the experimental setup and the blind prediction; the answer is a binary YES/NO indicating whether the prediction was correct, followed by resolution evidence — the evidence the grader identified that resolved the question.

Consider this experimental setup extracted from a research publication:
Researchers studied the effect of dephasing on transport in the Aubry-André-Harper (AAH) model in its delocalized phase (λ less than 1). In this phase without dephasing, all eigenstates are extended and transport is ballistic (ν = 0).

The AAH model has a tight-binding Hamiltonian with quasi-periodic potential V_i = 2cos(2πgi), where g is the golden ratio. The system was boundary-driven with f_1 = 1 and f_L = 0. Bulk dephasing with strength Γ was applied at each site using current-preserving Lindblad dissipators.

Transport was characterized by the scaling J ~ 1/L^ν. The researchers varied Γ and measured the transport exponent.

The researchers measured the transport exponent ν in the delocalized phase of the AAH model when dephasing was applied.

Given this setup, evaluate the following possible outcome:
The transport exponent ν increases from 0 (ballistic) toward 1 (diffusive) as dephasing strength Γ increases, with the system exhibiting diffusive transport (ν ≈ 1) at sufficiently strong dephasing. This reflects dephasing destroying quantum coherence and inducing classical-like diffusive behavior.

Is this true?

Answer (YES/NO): NO